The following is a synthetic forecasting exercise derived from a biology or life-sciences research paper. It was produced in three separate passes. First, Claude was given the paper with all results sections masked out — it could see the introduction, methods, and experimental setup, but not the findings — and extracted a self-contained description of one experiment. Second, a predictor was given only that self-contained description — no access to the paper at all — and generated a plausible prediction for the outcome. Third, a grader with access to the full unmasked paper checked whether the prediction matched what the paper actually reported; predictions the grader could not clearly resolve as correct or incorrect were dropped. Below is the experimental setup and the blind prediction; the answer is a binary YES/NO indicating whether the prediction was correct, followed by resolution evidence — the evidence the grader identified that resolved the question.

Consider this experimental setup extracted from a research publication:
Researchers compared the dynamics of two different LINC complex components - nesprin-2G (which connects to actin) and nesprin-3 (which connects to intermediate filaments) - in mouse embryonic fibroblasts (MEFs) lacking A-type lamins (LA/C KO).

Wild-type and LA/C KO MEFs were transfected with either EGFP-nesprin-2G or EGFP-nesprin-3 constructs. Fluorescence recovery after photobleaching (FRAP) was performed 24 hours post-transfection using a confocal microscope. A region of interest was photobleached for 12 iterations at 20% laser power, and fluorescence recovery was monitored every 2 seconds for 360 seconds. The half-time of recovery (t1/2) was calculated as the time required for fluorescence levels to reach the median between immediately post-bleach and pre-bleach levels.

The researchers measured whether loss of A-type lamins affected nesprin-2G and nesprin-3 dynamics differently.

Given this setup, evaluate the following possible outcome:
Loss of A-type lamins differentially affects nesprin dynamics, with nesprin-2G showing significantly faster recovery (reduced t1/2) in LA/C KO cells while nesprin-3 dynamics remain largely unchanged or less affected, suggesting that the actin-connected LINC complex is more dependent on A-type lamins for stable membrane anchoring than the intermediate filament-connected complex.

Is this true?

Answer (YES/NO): NO